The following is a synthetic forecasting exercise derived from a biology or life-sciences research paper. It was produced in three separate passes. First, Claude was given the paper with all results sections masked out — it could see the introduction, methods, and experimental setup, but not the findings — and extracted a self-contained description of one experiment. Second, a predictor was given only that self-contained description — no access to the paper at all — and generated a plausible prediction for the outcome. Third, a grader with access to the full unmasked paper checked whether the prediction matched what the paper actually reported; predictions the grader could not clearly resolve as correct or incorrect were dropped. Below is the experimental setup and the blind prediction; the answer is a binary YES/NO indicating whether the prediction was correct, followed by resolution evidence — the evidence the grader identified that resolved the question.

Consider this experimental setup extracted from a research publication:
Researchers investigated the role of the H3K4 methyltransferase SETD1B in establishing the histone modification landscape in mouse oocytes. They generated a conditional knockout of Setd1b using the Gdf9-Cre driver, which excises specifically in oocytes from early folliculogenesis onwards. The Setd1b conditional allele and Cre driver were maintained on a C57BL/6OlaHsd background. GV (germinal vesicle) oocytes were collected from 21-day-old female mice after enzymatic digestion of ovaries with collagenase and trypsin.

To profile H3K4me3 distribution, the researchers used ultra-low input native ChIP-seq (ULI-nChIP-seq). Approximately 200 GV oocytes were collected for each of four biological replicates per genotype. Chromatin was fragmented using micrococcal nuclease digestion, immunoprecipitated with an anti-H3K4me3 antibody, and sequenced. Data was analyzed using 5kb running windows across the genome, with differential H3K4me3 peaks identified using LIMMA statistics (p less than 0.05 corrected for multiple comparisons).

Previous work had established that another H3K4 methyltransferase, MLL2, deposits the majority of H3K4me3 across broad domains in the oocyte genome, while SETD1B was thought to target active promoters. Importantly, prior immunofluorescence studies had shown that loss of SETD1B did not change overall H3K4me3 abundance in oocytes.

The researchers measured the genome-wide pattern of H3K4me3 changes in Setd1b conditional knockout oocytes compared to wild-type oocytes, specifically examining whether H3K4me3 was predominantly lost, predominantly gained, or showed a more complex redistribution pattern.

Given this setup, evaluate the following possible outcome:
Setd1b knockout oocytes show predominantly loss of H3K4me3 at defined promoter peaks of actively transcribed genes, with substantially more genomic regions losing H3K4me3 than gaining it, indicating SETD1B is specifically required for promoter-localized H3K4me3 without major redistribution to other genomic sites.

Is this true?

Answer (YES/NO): NO